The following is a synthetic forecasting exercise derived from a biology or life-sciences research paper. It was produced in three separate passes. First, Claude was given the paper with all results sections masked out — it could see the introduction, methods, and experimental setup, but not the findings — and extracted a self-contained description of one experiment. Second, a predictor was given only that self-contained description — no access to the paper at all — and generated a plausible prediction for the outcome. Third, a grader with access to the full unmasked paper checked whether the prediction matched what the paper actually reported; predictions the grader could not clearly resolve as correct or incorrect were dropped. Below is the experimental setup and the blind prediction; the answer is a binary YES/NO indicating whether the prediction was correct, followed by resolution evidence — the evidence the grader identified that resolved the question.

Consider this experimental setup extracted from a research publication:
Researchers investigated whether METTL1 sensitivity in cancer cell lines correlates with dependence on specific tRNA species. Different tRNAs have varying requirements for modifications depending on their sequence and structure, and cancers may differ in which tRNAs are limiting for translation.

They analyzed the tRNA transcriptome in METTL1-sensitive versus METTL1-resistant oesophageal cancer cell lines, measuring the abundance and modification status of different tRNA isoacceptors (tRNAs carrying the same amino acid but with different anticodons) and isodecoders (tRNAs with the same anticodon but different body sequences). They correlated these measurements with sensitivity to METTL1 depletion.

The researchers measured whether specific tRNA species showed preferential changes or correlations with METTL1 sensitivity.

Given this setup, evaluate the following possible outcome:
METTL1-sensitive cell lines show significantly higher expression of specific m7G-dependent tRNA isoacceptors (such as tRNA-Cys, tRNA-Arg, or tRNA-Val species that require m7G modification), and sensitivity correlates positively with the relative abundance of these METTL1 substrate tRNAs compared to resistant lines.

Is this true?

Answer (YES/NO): NO